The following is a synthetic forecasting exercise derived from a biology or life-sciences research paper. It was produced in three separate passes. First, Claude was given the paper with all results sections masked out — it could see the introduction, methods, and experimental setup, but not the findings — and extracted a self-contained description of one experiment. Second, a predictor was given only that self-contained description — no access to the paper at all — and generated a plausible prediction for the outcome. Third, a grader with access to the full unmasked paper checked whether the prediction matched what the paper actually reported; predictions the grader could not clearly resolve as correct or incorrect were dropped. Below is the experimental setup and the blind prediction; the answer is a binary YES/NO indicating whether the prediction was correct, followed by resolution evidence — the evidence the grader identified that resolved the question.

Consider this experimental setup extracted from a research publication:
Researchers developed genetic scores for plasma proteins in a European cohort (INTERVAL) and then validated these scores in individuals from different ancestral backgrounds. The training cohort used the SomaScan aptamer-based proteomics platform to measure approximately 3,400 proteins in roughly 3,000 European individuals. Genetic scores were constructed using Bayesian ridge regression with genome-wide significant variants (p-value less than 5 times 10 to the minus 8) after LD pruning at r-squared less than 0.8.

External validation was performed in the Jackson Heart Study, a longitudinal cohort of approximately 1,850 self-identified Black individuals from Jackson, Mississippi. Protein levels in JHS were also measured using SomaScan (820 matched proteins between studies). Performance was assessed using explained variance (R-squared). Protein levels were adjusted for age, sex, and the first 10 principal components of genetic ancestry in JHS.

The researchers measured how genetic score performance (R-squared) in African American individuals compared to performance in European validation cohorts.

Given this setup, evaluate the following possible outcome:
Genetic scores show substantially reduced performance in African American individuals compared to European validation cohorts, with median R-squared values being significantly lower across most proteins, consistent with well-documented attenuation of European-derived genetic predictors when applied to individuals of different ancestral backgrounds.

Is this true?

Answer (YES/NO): YES